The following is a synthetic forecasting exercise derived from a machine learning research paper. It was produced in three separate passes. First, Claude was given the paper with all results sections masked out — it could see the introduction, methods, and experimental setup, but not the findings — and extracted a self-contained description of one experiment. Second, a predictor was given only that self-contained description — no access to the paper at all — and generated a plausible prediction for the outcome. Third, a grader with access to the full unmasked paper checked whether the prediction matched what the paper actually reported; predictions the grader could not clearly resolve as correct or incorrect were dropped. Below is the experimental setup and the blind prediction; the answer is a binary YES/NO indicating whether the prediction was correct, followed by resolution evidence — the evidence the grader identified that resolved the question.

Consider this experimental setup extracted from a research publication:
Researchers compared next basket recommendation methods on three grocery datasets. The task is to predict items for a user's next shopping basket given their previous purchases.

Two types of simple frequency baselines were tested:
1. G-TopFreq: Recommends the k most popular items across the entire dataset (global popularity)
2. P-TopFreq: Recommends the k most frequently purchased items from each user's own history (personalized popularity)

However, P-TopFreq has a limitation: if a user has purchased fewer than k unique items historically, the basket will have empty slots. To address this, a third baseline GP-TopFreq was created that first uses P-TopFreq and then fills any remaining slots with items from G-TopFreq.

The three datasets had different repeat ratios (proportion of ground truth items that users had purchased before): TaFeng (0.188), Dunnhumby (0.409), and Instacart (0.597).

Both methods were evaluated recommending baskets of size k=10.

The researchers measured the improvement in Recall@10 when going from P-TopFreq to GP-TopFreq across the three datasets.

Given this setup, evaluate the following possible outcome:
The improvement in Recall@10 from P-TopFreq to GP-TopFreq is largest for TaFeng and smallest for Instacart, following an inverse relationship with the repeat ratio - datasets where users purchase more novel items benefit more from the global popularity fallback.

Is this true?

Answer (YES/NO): YES